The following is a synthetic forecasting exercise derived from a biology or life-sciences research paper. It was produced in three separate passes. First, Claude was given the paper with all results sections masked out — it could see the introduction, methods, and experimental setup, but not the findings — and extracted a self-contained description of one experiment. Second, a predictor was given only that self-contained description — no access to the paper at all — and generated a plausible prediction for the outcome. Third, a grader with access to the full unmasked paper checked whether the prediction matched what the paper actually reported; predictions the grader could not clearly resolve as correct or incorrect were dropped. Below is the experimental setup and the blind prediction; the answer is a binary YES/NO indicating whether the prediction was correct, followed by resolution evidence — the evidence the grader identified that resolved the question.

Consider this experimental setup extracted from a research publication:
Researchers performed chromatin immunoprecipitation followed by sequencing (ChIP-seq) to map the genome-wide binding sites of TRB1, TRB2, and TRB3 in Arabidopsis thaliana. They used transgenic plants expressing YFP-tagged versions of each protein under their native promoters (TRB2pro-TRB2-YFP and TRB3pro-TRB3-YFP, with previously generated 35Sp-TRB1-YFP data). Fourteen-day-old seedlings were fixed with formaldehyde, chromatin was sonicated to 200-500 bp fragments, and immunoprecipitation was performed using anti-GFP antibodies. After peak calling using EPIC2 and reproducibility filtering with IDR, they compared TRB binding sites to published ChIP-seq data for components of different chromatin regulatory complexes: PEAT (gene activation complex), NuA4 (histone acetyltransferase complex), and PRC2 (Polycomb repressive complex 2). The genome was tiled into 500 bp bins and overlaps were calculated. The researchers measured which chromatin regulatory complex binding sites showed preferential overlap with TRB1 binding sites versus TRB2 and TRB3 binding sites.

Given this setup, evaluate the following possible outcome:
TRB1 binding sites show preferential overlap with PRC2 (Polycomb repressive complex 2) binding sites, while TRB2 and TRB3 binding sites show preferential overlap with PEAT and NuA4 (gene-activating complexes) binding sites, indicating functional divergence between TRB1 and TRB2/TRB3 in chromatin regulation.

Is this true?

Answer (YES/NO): NO